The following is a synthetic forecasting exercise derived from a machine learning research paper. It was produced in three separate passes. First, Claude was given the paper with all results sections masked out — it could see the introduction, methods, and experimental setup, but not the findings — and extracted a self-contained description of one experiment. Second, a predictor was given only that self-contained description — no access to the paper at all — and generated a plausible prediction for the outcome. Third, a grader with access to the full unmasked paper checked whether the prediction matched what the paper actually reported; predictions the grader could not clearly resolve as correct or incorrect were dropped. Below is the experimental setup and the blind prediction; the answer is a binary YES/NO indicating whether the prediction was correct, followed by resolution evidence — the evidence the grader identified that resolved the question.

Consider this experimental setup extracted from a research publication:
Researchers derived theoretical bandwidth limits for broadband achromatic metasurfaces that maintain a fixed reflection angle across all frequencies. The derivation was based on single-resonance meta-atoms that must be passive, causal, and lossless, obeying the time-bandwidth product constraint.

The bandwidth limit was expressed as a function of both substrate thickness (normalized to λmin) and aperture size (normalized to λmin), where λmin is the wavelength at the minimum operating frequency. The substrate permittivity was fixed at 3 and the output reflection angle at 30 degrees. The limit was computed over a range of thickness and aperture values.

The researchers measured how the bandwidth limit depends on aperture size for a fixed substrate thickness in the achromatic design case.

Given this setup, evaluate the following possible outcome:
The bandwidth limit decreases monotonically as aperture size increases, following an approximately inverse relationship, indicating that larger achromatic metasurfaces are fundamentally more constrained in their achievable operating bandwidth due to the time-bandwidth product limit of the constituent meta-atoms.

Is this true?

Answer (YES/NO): YES